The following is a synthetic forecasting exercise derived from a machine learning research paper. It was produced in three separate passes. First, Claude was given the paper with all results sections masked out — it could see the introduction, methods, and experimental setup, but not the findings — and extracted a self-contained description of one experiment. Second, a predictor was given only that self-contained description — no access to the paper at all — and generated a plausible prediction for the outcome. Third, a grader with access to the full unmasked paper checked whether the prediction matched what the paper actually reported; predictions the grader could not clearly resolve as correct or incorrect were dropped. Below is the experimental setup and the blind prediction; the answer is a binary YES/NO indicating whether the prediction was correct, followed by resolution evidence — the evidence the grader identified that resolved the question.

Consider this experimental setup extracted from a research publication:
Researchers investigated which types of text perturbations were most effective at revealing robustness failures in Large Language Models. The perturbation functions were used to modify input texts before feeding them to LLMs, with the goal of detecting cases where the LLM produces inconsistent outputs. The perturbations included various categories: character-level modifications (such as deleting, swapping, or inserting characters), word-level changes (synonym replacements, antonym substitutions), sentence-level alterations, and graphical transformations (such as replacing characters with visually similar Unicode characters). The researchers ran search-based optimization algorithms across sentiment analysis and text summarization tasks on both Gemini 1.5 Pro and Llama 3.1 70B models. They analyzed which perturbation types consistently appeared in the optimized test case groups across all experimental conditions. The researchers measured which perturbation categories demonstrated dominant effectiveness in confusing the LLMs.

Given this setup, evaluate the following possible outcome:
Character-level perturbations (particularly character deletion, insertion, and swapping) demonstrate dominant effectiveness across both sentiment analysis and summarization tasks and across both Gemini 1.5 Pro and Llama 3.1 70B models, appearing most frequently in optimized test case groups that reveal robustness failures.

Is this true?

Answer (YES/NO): NO